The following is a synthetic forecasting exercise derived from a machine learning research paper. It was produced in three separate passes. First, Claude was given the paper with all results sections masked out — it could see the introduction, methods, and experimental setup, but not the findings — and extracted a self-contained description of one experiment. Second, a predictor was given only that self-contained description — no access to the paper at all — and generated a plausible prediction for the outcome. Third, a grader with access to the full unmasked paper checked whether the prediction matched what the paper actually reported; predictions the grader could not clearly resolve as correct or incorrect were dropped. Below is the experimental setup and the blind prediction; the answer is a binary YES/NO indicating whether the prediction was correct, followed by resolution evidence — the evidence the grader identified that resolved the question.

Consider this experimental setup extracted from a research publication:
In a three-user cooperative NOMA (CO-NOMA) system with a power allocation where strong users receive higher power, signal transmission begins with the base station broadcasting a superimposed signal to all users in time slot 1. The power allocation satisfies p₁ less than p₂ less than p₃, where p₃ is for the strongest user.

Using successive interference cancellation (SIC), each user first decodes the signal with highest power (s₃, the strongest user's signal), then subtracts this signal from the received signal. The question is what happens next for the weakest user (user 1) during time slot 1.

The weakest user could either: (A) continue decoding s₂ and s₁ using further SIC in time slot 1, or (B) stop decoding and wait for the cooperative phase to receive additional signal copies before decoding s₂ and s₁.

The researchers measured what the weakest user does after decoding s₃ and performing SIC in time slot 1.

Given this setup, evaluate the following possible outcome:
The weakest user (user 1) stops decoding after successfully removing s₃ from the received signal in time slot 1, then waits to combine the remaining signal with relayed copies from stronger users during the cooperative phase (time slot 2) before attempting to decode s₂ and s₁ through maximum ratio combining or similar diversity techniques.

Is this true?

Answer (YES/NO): YES